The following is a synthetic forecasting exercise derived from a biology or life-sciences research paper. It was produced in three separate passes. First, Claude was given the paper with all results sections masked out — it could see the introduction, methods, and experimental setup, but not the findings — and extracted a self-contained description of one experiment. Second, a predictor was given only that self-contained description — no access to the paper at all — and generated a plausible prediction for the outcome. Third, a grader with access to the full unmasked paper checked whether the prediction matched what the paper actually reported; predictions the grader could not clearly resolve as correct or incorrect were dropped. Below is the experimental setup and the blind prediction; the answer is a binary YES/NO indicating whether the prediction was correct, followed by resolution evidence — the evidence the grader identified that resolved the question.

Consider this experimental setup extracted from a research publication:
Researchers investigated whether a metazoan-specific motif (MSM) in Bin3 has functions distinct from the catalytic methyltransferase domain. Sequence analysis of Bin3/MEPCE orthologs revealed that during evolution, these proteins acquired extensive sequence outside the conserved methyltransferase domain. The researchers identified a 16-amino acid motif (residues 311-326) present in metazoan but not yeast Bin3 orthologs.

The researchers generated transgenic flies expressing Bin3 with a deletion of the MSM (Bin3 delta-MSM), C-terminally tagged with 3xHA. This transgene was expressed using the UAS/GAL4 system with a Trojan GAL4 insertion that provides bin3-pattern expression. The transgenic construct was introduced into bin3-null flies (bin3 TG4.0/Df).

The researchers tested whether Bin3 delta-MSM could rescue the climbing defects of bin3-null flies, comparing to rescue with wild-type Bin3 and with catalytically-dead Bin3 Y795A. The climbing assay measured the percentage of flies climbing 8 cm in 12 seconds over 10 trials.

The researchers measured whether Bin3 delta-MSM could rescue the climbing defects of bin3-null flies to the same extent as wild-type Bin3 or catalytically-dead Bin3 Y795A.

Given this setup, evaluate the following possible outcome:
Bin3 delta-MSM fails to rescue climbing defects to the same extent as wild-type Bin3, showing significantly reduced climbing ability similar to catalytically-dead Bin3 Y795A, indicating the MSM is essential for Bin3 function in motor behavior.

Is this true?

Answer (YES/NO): NO